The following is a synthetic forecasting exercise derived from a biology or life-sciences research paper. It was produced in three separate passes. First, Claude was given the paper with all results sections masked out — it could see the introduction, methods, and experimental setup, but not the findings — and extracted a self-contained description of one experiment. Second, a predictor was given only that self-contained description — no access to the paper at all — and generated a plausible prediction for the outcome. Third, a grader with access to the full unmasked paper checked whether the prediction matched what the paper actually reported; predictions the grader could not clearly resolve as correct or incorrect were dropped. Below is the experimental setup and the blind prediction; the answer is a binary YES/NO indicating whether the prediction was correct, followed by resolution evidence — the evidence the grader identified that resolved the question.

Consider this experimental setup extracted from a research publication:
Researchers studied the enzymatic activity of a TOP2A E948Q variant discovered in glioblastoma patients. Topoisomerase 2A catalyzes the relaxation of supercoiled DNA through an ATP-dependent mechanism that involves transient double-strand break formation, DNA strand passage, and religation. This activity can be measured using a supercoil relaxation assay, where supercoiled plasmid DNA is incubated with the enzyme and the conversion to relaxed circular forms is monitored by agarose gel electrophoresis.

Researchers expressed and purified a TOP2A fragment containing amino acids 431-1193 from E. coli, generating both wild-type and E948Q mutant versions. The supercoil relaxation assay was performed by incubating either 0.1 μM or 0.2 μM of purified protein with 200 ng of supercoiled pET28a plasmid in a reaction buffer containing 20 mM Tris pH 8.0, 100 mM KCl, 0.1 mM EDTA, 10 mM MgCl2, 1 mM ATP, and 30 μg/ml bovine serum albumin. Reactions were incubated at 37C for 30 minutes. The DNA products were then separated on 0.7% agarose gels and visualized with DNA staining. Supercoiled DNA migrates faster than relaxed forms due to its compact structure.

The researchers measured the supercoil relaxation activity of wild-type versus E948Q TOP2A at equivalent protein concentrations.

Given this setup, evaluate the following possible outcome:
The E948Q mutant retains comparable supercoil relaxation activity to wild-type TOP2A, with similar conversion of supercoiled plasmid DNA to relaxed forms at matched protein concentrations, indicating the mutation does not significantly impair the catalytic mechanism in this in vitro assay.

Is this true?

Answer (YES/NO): NO